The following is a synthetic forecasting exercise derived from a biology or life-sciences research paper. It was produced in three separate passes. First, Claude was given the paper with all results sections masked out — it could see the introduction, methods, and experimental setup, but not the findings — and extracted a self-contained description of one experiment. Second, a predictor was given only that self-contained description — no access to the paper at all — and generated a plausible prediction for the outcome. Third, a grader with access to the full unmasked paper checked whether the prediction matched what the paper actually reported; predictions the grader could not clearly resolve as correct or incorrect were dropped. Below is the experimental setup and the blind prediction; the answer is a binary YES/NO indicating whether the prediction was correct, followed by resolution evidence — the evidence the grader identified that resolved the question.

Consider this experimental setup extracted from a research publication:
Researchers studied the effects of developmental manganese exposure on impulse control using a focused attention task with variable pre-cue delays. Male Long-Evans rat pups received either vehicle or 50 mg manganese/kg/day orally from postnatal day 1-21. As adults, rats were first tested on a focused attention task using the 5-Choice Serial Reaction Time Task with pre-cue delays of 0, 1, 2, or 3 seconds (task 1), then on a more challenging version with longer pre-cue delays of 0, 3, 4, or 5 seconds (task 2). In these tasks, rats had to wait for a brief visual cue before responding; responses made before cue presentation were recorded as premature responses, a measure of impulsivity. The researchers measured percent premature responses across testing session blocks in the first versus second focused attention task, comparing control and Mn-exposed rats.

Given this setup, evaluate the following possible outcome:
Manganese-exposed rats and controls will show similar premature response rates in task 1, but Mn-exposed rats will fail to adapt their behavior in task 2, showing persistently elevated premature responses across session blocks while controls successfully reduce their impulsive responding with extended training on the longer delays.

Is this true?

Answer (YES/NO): NO